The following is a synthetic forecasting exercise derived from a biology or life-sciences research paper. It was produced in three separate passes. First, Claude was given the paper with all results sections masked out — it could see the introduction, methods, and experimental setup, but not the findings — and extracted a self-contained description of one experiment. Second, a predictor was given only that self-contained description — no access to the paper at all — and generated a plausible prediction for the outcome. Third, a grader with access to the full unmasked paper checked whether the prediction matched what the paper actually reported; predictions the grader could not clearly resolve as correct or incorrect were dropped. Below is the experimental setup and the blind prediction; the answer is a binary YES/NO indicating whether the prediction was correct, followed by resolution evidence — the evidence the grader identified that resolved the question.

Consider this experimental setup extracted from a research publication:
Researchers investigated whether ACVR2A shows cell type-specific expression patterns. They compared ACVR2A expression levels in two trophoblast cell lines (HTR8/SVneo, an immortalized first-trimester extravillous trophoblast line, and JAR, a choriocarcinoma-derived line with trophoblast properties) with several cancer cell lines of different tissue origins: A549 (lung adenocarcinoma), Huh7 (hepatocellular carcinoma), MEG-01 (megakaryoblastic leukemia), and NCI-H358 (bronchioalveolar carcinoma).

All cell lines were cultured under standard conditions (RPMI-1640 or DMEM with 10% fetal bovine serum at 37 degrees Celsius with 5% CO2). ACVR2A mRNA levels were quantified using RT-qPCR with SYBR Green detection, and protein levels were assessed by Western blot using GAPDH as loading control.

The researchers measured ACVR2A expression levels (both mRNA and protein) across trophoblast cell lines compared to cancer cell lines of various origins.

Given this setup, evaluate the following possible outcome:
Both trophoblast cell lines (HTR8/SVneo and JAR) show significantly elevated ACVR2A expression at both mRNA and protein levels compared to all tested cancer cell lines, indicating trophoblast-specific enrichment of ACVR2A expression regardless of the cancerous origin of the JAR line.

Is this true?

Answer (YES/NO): NO